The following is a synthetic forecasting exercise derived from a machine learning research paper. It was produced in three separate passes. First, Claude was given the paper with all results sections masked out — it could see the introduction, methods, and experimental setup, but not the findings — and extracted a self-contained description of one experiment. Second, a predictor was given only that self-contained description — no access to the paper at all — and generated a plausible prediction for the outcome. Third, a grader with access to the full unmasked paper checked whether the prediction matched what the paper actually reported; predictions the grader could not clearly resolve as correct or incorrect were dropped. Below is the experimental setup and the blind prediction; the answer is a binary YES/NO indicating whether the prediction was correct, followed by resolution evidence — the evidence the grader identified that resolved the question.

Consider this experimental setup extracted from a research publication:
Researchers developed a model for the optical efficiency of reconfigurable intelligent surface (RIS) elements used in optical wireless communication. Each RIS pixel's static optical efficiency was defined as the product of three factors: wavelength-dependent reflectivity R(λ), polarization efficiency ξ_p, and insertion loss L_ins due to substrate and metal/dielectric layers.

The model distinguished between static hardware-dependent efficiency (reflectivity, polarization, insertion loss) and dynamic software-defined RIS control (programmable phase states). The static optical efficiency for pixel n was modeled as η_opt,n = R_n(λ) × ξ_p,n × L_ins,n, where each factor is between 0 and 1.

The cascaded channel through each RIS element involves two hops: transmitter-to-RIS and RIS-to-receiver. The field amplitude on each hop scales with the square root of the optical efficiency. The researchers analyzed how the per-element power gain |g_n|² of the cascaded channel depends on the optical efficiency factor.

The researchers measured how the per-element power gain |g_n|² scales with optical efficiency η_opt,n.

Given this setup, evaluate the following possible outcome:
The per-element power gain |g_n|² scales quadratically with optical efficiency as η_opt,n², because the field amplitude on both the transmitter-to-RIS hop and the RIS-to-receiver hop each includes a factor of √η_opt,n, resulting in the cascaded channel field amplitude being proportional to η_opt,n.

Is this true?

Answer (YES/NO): YES